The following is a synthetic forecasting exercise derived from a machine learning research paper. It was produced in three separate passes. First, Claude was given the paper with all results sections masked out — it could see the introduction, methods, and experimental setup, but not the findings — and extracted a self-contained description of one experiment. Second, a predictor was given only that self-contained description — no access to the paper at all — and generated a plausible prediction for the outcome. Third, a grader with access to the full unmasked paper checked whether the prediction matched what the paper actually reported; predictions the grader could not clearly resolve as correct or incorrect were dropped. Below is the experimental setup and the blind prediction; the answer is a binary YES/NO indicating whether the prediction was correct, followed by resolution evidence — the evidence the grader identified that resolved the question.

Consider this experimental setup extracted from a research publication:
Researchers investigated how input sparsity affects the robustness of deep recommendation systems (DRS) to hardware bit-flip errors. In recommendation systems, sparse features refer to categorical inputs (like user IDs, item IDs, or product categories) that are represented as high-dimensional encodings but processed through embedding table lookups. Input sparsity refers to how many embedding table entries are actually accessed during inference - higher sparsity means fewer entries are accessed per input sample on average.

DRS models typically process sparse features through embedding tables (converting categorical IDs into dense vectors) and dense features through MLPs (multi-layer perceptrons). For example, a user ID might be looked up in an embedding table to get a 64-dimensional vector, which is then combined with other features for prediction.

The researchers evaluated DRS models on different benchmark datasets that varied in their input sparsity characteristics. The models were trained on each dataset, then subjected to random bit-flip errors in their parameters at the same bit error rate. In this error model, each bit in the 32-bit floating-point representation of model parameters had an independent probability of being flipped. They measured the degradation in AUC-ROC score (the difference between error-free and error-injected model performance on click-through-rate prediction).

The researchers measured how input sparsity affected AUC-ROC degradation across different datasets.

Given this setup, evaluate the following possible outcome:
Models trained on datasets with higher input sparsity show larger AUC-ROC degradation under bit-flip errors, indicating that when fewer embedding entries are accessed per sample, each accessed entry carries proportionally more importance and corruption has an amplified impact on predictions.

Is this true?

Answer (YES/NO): NO